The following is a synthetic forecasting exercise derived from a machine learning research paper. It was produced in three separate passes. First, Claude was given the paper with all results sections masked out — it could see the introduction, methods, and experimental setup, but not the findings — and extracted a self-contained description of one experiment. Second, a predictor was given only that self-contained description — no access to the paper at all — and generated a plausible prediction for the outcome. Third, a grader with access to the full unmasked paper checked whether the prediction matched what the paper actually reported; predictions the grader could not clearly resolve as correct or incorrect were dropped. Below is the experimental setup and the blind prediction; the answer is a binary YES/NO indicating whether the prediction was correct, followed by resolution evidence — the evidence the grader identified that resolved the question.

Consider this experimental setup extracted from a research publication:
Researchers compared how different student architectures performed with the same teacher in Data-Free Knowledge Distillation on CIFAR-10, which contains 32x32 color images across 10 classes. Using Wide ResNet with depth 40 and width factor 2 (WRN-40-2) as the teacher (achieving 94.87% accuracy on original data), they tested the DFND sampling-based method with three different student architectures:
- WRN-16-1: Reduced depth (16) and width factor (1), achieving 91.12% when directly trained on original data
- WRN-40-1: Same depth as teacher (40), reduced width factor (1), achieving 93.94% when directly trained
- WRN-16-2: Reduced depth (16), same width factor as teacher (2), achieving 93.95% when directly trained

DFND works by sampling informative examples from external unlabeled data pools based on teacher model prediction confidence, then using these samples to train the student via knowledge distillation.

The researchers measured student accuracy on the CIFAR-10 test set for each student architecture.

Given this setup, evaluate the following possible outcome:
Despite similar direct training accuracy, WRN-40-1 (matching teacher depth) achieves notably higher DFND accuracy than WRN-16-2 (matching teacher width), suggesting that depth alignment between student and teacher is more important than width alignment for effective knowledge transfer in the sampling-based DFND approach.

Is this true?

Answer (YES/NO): NO